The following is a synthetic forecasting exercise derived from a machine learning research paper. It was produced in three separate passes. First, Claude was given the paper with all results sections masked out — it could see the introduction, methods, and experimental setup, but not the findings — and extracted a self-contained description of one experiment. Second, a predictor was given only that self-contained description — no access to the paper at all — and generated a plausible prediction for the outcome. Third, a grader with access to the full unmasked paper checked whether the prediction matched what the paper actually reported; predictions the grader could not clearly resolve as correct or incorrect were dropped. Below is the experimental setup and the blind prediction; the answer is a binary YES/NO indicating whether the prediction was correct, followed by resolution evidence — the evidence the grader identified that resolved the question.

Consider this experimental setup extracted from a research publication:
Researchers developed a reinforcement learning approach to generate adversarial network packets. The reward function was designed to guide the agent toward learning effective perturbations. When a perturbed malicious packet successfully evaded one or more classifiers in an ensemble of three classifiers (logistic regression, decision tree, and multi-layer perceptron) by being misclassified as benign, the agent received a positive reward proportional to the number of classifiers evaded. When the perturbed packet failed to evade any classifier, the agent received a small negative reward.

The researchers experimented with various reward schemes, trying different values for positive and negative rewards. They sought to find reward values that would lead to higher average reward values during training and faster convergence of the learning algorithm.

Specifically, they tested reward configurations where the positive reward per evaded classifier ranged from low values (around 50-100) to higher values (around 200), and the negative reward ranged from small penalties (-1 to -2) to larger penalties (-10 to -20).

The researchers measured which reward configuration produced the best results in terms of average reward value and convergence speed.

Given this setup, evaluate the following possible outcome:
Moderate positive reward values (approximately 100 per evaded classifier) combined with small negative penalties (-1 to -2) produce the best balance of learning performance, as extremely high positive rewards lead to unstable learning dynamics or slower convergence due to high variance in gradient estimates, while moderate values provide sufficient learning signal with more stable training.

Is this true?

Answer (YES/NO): NO